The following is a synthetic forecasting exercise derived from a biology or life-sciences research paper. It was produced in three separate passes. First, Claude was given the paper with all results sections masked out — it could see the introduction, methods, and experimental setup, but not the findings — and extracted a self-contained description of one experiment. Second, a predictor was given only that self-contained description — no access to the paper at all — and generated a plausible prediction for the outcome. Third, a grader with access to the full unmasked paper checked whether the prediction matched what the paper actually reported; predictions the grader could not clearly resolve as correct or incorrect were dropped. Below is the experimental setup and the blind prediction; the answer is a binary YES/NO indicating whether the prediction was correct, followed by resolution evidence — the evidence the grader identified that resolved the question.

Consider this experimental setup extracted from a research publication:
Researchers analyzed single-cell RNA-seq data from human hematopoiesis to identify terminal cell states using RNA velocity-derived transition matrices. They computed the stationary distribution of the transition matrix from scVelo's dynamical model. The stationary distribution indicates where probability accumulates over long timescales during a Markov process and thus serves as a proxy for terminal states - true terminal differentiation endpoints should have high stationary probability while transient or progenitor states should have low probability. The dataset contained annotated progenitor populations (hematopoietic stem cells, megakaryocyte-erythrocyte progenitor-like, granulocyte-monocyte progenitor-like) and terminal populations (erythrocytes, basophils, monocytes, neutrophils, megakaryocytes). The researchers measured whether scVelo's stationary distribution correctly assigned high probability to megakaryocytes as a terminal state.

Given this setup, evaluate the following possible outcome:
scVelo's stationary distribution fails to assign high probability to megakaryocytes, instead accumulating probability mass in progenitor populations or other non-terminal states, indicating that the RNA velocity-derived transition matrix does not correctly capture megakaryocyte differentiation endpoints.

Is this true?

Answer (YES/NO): YES